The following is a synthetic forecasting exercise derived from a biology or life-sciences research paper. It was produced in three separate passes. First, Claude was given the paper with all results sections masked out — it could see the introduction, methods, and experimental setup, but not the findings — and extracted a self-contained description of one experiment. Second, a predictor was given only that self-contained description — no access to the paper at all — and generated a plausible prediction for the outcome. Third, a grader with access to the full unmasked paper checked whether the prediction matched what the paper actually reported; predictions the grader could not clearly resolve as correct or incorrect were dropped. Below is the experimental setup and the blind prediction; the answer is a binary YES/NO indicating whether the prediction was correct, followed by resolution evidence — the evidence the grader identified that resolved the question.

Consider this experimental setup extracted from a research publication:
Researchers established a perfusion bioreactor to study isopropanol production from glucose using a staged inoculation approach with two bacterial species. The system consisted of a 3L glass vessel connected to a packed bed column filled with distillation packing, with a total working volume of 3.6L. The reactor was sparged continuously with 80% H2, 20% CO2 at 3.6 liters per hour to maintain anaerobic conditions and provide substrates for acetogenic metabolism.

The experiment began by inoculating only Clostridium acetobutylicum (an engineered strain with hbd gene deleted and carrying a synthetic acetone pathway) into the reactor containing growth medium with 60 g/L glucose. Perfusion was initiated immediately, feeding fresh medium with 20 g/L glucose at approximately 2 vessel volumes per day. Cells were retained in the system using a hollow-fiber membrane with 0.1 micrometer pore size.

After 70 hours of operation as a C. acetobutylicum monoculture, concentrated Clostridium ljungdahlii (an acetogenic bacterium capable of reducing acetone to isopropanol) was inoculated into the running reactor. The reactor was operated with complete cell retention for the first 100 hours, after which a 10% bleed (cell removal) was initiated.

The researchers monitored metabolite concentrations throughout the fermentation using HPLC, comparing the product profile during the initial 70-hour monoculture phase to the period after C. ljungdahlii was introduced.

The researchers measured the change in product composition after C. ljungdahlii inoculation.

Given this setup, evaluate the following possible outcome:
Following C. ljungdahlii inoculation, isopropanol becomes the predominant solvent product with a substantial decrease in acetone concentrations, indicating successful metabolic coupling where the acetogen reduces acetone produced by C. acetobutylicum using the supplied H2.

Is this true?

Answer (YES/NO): YES